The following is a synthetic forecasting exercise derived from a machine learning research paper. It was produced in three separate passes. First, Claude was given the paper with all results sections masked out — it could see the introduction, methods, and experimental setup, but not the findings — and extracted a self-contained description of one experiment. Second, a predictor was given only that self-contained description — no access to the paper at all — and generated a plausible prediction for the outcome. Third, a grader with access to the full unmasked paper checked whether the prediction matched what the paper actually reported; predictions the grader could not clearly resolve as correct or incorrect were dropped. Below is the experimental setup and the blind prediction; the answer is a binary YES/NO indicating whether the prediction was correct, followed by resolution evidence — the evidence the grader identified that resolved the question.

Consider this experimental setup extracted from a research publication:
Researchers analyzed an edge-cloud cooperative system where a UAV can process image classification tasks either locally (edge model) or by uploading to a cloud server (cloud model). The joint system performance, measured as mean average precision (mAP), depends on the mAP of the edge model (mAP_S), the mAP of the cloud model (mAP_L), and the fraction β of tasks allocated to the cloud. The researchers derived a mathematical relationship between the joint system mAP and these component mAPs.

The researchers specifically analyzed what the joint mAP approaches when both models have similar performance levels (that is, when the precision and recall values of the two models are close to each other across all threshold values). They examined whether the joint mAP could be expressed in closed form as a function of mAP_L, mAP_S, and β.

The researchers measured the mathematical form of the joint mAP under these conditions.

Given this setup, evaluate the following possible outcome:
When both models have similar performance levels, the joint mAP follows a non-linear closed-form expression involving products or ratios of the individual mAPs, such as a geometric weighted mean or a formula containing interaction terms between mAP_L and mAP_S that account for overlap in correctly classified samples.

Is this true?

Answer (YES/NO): YES